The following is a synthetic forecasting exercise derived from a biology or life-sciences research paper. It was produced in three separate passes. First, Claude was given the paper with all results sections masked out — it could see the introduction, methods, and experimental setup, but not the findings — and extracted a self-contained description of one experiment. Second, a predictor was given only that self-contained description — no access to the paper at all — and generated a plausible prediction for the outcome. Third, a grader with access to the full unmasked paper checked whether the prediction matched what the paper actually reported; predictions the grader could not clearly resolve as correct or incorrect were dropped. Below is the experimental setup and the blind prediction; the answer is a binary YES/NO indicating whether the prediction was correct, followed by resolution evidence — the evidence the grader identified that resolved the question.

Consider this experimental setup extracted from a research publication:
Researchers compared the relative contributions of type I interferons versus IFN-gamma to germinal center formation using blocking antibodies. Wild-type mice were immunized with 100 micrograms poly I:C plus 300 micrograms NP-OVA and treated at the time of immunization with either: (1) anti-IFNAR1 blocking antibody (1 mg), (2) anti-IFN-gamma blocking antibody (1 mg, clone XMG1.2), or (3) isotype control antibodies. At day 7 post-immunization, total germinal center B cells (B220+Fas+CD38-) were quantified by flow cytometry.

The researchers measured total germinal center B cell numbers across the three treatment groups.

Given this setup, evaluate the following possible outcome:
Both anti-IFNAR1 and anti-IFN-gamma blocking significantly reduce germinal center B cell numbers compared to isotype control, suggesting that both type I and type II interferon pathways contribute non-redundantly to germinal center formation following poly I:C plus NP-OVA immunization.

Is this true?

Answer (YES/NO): NO